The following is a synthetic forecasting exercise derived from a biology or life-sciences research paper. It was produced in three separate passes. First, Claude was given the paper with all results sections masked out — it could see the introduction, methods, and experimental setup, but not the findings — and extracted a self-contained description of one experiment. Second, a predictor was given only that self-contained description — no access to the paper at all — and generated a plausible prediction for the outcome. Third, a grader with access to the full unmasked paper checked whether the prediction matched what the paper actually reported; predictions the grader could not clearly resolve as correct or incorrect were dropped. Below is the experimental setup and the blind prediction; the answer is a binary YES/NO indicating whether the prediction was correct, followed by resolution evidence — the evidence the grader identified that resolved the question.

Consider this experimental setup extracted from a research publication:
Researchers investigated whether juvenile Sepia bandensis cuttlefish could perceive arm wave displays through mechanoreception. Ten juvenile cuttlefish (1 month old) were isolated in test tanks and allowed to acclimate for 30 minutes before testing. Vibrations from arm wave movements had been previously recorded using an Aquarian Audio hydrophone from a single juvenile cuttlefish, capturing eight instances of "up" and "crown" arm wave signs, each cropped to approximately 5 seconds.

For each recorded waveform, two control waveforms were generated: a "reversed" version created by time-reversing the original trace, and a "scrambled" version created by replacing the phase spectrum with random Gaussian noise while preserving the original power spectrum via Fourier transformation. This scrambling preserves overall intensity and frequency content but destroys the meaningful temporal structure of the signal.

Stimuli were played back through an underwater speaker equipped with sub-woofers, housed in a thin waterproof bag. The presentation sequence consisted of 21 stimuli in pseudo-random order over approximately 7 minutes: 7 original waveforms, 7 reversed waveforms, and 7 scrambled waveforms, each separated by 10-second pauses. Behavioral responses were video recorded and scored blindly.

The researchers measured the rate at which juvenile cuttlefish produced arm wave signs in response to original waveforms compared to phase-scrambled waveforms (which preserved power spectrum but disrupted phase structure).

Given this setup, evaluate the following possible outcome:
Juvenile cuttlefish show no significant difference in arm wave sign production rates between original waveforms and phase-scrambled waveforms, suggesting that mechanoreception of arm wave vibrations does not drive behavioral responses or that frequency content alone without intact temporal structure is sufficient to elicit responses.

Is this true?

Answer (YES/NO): NO